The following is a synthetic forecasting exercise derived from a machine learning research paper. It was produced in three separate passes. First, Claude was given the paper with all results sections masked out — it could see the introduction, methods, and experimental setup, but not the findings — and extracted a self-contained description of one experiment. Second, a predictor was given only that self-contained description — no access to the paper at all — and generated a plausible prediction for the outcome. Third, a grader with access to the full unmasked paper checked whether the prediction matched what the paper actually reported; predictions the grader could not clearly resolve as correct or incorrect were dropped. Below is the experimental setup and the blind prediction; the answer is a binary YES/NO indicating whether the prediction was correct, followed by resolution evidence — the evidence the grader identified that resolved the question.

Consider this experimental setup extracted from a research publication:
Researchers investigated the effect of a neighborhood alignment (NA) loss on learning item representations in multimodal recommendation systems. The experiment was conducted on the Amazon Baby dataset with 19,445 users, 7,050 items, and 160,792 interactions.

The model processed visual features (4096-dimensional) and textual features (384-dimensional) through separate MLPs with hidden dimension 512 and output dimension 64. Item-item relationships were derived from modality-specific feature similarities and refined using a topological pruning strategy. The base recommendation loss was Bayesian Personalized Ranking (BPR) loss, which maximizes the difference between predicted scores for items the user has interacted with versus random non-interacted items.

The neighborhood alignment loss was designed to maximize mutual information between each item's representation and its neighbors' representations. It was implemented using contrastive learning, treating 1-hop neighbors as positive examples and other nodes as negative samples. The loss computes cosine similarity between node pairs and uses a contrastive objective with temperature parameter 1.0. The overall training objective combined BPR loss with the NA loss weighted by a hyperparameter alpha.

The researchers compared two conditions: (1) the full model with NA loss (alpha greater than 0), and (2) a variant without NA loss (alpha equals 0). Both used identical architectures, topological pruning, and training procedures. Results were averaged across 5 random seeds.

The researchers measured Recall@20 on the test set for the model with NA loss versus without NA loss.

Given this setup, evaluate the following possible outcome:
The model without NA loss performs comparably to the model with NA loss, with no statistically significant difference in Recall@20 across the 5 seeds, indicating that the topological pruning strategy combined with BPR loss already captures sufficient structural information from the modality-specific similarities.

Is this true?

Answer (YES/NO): NO